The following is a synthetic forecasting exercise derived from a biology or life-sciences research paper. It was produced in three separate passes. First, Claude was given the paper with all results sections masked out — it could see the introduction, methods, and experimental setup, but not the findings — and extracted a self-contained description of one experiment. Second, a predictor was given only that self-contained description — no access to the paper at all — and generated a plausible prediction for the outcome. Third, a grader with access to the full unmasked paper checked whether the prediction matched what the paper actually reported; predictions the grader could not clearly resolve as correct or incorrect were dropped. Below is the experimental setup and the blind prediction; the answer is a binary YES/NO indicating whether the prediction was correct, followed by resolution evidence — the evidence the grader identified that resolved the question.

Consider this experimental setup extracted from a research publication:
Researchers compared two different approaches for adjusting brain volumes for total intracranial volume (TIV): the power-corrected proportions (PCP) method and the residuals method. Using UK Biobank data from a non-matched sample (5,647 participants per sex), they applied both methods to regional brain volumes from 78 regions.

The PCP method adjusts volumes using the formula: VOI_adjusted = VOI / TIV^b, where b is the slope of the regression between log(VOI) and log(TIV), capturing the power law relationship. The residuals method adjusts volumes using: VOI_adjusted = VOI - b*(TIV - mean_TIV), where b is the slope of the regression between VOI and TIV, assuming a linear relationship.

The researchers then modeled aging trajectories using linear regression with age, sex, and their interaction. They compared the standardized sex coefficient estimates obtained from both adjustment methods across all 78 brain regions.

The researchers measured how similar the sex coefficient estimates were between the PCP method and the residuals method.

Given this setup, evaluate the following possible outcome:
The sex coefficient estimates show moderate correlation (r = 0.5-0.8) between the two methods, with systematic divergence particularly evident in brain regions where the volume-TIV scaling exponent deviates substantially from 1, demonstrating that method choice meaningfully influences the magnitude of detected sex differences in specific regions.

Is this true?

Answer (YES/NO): NO